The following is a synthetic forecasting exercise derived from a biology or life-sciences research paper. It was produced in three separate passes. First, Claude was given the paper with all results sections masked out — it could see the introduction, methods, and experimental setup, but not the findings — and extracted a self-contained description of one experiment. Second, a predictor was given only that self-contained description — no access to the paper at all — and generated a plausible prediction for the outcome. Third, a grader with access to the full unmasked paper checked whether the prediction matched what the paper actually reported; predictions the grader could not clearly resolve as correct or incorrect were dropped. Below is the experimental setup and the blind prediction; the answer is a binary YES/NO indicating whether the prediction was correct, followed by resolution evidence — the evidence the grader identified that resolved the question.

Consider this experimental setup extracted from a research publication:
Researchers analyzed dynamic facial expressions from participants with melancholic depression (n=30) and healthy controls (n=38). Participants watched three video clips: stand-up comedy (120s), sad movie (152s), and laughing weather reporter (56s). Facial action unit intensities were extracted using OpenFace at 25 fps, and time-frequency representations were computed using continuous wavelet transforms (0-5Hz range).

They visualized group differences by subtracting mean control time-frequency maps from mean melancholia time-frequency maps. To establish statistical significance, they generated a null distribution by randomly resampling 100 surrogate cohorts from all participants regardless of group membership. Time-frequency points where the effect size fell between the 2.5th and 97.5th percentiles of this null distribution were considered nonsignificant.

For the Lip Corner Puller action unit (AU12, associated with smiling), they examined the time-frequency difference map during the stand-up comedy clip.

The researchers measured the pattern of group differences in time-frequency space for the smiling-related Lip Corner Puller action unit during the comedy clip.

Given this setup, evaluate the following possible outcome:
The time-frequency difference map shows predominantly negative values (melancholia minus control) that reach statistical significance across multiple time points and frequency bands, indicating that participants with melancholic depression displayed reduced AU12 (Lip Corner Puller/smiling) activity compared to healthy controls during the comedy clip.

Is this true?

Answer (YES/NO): YES